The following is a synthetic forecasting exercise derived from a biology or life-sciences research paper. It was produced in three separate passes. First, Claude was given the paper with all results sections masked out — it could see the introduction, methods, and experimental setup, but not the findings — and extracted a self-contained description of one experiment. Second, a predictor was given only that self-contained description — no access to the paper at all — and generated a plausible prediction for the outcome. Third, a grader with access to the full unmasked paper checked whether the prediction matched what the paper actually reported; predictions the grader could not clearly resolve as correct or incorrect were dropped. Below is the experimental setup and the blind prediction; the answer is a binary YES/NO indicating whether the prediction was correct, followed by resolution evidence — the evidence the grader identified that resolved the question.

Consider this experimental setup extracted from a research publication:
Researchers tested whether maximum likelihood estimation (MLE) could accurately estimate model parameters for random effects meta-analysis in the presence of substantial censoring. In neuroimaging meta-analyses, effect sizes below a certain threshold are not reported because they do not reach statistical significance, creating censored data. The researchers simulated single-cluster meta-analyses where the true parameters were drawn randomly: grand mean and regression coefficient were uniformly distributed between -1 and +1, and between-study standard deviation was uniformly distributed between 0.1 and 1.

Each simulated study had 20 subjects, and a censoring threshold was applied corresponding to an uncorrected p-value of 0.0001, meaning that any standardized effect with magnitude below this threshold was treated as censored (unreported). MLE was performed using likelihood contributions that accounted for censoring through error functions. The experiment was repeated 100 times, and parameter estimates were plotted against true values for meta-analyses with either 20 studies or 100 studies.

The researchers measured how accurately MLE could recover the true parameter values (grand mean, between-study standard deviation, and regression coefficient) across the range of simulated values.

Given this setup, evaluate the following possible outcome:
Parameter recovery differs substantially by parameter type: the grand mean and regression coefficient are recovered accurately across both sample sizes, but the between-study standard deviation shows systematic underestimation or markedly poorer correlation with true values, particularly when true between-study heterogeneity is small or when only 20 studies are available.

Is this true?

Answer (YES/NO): NO